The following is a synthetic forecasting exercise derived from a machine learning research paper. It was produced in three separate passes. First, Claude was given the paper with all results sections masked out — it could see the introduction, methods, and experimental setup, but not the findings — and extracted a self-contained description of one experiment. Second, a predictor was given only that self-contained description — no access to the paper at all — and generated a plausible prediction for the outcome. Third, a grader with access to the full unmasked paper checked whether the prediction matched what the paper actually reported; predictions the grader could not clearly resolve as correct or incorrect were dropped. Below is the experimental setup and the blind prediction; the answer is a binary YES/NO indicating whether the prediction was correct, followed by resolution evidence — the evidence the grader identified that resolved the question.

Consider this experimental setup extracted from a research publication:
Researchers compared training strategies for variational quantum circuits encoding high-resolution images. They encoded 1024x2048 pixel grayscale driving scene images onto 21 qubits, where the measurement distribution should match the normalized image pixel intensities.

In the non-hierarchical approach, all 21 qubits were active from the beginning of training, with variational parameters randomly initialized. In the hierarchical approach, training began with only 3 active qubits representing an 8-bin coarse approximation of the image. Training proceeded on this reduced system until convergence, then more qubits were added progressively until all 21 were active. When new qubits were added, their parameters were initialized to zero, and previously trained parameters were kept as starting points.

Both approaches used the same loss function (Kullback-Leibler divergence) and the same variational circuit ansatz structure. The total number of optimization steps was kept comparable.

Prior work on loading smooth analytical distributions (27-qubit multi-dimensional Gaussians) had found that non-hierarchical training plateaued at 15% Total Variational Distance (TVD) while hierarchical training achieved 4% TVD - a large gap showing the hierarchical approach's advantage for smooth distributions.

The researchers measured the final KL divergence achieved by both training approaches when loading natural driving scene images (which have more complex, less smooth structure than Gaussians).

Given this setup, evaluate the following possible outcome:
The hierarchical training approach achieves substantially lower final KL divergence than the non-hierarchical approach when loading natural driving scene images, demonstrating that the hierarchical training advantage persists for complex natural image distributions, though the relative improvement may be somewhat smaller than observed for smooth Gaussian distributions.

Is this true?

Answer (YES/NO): YES